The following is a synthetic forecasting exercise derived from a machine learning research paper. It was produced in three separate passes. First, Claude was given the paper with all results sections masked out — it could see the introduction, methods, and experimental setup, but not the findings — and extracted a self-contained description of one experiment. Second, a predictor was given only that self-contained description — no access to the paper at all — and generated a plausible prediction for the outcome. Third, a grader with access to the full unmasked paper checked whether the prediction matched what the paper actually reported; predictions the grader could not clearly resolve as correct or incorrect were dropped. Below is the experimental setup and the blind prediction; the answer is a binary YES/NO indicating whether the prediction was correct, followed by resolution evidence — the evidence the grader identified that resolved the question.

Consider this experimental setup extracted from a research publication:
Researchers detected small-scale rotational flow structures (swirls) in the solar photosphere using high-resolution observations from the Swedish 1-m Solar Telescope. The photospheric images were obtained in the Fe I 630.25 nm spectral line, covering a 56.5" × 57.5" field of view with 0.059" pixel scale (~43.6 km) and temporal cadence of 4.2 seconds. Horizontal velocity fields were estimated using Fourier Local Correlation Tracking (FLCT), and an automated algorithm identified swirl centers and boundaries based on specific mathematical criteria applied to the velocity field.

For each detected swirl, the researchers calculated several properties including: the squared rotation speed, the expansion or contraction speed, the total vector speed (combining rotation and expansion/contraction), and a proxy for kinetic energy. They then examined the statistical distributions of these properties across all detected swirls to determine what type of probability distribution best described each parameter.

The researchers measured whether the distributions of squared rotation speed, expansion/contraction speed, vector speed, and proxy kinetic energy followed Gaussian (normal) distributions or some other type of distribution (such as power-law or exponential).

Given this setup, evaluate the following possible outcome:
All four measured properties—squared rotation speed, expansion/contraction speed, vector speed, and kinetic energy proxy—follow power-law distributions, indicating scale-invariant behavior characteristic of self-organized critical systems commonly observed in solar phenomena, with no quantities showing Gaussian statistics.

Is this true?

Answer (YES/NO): NO